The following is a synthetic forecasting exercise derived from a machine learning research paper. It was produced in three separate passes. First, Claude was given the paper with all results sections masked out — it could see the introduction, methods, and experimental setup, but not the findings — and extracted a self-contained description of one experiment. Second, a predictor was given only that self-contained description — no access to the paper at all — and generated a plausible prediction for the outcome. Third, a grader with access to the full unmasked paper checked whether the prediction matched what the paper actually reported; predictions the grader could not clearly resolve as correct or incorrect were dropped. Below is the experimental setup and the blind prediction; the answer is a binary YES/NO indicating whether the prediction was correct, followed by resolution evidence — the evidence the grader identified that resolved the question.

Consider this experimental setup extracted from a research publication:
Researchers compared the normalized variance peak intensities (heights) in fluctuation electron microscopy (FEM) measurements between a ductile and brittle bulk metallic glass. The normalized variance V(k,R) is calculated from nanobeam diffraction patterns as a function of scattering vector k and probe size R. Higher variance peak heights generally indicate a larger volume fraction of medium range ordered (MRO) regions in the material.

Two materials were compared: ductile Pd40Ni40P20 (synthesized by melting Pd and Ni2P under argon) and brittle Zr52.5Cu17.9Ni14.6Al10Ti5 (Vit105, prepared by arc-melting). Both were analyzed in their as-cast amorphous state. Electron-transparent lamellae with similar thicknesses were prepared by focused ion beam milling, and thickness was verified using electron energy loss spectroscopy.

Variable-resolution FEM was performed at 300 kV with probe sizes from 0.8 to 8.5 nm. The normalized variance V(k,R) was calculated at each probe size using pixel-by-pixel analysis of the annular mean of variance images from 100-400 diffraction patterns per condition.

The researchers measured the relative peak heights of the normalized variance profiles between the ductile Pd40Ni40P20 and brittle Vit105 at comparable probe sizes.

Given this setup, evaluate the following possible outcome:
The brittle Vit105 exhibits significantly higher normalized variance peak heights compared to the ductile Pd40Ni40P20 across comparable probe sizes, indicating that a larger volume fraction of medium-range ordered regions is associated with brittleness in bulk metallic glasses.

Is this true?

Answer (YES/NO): NO